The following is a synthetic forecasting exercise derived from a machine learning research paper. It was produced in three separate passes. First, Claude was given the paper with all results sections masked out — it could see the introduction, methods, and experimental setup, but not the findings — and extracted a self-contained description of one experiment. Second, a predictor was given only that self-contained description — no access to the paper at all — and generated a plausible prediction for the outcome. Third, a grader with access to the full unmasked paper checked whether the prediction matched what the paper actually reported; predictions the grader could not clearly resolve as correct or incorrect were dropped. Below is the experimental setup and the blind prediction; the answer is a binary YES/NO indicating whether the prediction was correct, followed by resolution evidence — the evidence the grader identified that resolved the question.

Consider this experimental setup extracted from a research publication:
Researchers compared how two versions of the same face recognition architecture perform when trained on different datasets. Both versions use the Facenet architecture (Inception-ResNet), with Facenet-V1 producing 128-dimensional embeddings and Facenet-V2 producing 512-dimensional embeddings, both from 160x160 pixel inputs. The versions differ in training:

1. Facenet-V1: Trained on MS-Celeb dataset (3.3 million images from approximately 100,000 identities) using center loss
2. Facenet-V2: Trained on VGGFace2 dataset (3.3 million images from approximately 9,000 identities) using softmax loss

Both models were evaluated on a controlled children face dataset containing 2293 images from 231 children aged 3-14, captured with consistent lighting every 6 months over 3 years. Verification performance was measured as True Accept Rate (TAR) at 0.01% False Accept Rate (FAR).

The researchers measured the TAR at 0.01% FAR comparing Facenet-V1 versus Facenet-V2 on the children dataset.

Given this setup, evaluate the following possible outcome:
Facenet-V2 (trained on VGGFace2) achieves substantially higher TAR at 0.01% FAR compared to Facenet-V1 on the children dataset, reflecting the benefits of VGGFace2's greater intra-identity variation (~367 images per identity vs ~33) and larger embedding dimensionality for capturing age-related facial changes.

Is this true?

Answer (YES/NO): NO